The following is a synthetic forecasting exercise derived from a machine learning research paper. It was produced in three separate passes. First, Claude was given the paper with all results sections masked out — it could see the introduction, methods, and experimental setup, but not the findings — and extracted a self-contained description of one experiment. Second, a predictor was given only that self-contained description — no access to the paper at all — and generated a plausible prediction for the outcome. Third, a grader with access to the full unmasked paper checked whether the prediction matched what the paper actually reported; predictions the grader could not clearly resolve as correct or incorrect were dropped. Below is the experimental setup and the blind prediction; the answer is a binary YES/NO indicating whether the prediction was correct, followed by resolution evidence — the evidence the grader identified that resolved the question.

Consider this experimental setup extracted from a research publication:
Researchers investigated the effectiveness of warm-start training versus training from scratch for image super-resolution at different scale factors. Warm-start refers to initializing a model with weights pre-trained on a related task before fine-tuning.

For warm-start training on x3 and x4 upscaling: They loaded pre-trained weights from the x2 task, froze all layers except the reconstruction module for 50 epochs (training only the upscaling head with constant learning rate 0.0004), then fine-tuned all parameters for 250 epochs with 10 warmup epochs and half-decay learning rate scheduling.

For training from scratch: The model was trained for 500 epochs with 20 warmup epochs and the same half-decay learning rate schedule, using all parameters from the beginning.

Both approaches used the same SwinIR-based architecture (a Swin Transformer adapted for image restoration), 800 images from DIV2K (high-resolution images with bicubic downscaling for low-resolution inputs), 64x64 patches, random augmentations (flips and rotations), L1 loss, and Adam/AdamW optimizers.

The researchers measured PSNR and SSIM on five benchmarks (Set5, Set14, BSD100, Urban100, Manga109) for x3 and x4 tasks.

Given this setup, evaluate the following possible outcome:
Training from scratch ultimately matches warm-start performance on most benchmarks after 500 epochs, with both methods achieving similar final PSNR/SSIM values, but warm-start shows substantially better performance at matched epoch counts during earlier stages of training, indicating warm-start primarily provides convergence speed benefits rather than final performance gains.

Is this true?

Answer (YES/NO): NO